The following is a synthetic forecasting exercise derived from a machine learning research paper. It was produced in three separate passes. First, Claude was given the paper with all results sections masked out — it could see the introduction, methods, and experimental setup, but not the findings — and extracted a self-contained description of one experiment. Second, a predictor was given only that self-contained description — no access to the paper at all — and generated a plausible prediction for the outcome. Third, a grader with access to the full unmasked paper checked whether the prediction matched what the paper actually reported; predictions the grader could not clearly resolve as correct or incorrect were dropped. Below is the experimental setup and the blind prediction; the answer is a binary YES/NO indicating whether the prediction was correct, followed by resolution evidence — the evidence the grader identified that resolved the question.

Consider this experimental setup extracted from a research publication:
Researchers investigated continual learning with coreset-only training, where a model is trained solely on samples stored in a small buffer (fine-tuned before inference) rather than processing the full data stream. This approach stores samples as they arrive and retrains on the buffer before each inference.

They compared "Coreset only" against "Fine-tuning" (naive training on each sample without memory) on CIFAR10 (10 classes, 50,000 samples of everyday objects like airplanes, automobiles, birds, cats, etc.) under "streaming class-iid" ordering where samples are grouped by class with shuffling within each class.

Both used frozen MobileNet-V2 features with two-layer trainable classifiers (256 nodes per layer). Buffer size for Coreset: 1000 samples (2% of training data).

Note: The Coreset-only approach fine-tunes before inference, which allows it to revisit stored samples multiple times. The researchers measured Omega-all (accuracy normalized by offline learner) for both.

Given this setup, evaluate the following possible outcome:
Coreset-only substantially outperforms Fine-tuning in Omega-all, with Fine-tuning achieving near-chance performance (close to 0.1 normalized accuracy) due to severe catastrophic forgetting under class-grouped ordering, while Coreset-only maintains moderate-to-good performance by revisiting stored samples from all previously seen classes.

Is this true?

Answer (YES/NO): NO